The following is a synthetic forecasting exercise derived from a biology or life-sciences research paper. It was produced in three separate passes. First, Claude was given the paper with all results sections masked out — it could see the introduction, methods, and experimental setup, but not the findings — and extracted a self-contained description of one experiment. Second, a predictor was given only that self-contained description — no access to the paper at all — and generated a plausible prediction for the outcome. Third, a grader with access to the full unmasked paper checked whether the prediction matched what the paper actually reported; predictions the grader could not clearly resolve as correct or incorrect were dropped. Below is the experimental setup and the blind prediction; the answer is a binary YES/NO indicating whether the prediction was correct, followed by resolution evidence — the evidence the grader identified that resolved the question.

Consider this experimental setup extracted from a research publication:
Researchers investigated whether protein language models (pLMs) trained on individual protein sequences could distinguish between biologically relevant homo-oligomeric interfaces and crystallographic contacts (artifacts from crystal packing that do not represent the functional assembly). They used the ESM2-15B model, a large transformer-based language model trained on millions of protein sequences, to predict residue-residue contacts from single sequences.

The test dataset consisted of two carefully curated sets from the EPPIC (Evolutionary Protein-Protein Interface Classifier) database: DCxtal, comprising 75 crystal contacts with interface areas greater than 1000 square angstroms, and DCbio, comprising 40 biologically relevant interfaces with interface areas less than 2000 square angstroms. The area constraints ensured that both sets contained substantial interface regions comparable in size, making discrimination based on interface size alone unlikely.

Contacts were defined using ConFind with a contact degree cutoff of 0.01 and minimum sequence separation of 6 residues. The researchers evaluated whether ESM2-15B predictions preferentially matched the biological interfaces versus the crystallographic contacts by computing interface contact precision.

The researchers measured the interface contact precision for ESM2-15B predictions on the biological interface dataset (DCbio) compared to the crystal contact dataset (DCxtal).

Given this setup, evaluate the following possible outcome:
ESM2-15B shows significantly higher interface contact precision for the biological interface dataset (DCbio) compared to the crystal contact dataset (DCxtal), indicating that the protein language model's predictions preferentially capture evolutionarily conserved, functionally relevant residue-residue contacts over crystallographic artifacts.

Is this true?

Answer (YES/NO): YES